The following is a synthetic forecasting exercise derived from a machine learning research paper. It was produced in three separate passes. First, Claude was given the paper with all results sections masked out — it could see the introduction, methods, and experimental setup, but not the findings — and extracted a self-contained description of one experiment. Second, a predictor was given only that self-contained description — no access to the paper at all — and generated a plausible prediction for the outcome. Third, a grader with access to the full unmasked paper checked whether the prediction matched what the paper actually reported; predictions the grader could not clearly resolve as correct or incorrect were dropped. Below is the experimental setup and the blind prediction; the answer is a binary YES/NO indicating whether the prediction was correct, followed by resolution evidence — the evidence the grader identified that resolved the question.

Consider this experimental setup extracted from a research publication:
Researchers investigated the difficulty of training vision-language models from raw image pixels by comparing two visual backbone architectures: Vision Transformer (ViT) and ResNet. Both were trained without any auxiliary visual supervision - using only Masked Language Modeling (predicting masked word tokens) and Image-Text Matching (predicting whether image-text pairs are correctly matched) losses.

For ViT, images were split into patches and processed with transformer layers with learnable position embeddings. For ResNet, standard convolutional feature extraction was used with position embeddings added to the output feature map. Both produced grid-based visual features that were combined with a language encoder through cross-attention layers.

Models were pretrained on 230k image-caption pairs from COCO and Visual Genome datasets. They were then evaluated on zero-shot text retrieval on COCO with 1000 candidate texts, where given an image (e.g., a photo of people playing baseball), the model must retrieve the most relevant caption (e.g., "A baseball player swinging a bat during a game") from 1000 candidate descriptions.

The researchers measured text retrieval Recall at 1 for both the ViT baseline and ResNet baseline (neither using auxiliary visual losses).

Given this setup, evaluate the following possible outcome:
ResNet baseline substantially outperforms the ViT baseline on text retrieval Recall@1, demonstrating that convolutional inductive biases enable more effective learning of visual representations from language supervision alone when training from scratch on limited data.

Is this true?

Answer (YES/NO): NO